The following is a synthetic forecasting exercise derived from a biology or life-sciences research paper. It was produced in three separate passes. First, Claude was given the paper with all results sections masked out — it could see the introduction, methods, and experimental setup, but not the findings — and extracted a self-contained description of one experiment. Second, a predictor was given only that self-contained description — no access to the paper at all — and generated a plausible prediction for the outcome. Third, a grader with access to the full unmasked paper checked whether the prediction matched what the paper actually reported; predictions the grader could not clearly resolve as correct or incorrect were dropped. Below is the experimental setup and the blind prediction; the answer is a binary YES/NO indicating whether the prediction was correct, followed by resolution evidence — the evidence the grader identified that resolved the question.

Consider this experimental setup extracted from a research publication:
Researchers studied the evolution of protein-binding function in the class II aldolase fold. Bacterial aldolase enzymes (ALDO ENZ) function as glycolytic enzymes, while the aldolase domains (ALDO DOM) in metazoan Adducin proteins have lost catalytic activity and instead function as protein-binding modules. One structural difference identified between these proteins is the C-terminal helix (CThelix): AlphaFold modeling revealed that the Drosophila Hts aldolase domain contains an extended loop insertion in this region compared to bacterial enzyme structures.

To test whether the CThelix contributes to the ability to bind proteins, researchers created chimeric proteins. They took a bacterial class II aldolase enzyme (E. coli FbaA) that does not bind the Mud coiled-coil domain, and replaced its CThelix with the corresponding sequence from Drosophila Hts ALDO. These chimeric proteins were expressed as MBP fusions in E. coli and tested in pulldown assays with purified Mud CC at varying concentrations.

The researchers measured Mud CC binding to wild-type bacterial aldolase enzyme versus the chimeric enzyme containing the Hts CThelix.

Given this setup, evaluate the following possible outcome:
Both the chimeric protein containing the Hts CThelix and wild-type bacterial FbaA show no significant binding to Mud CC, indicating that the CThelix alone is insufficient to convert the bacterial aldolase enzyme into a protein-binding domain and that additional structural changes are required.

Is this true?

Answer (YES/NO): NO